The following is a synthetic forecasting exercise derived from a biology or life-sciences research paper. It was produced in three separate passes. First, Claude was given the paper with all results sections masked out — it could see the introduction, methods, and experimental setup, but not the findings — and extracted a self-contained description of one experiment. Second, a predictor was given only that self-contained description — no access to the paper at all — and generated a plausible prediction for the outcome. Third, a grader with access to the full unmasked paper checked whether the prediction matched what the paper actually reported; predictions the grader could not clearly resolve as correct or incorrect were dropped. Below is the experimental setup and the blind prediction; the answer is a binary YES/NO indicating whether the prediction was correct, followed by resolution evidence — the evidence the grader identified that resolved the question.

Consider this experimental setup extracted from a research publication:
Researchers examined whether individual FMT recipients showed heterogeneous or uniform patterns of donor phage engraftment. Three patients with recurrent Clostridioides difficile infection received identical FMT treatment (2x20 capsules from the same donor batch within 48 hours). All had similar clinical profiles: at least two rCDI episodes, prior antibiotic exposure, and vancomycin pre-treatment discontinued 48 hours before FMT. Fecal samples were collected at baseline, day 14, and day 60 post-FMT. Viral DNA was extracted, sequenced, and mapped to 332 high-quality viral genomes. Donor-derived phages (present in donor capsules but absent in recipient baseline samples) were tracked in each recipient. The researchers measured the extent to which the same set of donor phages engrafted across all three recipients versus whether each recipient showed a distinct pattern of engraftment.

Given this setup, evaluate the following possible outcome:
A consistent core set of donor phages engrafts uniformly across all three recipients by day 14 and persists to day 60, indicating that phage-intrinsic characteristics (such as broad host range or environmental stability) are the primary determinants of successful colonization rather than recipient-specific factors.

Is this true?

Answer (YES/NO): NO